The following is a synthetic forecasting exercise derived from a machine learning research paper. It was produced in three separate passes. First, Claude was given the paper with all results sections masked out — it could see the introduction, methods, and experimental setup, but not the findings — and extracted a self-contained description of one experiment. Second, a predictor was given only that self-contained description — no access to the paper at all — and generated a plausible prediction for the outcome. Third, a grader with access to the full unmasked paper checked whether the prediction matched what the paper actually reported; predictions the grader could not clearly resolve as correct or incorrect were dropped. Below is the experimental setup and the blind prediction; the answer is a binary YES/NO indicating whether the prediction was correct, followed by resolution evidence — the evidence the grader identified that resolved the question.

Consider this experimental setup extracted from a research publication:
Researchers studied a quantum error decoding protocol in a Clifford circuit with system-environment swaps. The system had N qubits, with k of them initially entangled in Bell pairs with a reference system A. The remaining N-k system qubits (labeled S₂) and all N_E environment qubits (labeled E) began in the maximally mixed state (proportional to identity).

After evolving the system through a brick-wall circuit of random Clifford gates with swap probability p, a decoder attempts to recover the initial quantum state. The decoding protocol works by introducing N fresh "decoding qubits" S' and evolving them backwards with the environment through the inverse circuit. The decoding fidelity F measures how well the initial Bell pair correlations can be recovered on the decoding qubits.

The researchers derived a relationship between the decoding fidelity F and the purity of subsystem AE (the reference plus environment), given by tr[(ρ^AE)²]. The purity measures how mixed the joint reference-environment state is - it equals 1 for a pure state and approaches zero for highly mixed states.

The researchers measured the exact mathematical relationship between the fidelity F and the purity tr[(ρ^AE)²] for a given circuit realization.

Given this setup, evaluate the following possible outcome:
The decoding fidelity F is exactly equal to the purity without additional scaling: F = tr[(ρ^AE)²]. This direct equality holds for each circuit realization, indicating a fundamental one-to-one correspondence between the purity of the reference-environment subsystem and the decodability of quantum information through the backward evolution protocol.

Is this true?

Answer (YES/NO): NO